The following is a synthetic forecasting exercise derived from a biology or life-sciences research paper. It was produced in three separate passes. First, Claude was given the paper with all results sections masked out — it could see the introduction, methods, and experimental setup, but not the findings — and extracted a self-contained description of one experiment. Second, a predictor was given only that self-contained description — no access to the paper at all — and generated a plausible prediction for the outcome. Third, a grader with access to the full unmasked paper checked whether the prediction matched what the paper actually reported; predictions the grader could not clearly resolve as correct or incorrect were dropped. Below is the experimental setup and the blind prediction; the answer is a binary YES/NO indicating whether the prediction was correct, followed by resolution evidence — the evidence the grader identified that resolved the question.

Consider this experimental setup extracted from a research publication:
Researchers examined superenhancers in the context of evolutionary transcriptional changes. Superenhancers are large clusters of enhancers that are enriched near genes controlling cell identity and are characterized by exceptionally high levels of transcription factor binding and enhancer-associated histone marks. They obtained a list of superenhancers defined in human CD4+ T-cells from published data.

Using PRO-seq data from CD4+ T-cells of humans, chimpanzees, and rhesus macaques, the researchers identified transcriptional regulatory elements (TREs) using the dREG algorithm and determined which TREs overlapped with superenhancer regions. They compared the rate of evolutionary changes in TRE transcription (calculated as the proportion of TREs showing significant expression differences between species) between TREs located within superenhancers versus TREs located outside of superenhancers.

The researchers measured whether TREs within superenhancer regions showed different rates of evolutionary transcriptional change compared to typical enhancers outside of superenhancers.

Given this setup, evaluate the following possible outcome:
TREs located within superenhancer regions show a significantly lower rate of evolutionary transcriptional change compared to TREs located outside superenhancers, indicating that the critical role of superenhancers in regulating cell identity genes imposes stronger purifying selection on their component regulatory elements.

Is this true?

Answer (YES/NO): NO